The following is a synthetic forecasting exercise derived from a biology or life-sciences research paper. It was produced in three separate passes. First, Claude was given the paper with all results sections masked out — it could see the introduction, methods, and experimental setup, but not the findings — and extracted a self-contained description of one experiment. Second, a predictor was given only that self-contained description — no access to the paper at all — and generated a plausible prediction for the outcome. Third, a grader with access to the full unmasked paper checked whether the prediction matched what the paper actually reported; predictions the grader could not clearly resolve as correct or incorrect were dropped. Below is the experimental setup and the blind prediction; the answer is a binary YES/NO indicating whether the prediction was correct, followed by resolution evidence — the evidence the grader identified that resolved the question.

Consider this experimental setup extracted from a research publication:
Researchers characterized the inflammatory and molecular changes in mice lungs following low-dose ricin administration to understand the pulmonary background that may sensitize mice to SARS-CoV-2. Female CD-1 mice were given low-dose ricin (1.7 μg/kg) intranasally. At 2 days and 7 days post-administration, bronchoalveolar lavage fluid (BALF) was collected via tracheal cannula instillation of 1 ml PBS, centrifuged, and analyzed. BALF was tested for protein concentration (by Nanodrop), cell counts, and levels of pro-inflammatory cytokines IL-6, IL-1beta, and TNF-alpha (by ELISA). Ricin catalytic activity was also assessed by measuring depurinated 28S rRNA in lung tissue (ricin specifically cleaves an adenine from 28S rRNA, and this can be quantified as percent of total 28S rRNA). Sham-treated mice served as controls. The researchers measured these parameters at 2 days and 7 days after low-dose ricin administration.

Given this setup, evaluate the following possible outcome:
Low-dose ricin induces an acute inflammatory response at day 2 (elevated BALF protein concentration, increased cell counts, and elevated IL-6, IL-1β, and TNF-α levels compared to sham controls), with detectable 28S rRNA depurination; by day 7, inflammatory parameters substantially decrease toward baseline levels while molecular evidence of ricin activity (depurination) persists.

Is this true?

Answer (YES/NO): NO